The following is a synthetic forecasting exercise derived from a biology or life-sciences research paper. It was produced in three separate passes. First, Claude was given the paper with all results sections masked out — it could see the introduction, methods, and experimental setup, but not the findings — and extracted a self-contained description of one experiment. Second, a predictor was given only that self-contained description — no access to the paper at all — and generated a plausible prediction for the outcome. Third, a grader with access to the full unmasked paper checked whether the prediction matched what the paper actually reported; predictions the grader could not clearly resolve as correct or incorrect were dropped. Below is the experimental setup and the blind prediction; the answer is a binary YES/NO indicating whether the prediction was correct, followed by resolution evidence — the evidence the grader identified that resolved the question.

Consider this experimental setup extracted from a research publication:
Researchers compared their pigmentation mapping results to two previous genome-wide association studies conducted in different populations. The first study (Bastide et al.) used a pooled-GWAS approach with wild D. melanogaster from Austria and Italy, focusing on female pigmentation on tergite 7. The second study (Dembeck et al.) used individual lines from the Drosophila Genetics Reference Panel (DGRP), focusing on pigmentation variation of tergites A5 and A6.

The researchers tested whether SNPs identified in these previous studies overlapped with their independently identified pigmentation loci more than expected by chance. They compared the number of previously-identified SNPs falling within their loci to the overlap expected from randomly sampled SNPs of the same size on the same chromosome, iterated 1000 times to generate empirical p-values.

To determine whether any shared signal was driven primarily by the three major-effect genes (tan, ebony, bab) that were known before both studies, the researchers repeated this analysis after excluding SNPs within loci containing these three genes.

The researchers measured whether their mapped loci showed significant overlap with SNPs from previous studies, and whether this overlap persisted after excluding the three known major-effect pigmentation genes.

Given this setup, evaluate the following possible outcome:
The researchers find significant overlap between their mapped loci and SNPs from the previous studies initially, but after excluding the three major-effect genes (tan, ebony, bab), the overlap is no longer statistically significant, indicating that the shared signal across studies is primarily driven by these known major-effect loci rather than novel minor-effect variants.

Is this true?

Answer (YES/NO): YES